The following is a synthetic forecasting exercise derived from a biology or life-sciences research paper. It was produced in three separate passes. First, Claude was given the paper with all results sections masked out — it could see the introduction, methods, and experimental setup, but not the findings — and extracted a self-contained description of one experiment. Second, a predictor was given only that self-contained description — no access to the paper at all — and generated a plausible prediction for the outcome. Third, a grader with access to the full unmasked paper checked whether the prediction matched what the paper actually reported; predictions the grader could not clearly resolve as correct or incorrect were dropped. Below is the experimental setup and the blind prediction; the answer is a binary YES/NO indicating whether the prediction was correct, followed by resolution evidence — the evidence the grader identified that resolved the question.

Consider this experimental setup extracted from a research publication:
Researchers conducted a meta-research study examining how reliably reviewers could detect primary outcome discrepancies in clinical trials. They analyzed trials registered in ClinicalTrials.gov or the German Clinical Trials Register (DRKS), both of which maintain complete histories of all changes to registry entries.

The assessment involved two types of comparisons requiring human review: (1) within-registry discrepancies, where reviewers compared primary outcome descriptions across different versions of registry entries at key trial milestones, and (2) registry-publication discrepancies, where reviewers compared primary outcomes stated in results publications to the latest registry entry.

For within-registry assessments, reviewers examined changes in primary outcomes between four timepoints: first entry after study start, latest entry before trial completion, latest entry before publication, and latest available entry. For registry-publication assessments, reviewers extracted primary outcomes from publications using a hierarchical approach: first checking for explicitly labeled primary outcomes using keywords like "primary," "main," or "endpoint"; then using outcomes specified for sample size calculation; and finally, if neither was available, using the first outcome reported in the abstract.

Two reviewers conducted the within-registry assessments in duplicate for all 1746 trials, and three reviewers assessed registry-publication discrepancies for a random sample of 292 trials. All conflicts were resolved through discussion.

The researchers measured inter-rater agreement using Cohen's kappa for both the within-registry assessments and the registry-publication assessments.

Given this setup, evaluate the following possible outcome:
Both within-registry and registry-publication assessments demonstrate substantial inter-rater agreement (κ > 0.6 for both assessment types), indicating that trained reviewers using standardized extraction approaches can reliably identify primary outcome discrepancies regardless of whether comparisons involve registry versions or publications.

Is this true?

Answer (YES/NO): NO